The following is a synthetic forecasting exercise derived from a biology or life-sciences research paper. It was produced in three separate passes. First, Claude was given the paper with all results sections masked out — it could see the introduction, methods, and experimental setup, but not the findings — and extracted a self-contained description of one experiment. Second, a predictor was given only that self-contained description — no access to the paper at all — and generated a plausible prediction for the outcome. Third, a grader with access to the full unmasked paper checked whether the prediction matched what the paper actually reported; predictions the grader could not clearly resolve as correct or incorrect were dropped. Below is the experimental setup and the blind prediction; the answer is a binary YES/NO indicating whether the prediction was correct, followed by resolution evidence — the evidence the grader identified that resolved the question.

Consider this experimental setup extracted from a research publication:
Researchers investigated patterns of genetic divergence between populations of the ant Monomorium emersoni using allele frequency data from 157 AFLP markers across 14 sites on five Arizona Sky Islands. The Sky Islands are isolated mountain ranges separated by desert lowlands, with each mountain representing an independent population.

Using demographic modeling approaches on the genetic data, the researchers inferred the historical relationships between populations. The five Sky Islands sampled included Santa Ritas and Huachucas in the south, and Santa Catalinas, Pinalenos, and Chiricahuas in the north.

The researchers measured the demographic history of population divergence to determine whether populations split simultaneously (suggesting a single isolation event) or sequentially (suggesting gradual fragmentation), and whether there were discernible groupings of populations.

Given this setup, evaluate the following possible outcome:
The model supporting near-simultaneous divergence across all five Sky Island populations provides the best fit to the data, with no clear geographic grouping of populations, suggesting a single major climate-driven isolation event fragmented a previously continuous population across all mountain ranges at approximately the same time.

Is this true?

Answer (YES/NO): NO